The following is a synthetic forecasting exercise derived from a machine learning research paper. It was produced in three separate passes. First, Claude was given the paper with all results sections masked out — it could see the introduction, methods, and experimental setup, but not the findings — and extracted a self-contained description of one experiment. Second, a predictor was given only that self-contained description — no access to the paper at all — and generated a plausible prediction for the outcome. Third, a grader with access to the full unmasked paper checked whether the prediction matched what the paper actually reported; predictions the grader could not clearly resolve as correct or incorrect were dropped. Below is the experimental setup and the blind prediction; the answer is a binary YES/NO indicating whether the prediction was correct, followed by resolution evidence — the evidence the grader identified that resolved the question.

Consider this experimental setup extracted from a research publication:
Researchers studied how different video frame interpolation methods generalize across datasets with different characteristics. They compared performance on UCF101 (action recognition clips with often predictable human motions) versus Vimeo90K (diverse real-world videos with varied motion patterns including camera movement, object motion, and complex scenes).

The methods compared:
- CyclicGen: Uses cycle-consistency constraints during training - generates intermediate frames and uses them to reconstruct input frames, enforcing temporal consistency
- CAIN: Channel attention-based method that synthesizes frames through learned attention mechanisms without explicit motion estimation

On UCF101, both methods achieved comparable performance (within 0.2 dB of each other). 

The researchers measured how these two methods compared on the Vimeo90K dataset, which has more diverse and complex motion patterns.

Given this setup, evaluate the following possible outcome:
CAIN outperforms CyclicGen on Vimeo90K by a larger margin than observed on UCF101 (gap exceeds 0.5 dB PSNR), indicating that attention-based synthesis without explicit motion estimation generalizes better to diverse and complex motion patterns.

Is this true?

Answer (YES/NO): YES